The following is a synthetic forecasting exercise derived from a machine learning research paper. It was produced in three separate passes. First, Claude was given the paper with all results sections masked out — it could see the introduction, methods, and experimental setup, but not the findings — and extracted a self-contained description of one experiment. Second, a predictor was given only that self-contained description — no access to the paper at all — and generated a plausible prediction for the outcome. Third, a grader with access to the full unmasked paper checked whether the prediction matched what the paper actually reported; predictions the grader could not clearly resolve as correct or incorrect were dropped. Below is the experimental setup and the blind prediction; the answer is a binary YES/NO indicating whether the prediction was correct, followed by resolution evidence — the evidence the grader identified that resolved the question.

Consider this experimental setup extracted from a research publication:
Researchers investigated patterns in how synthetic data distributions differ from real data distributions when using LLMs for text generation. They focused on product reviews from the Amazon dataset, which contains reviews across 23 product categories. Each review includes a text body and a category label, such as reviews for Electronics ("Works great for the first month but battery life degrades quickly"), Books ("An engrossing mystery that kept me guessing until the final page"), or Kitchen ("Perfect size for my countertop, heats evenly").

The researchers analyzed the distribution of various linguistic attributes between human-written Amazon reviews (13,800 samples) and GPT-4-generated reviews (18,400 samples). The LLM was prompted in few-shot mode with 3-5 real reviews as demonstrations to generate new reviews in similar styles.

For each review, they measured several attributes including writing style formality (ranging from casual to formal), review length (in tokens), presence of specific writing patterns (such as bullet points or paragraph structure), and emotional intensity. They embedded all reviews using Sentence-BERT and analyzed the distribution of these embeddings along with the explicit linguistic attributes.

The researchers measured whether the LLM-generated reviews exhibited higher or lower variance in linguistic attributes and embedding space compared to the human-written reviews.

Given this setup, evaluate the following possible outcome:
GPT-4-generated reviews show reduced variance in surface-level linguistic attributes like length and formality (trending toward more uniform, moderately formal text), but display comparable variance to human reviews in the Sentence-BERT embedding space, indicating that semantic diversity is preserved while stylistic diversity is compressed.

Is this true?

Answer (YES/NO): NO